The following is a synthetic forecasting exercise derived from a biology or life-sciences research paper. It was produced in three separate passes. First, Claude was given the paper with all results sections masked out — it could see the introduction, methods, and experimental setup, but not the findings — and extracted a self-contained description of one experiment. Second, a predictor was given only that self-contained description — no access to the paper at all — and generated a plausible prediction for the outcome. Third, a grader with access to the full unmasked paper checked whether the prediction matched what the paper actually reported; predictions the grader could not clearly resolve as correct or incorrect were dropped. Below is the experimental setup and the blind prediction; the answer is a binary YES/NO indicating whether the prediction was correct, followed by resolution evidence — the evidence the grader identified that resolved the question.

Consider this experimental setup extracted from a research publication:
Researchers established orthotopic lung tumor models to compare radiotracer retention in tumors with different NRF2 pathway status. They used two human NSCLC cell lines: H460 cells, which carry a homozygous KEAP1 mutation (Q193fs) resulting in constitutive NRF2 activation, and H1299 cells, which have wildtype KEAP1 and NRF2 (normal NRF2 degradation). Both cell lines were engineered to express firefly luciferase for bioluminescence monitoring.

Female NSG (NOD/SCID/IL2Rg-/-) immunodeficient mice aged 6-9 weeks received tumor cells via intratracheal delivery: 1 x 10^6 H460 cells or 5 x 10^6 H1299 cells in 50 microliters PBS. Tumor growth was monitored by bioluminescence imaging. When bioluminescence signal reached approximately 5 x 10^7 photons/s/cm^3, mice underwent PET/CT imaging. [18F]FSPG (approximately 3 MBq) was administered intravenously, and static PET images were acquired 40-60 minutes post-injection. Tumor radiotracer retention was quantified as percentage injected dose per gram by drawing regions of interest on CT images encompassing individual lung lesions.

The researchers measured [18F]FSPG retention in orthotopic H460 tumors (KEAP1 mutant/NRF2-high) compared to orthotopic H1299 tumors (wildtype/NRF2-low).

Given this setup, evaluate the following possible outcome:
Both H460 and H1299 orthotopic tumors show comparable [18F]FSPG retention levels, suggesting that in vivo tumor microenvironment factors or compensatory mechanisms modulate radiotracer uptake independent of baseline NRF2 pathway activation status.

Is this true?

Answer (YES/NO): NO